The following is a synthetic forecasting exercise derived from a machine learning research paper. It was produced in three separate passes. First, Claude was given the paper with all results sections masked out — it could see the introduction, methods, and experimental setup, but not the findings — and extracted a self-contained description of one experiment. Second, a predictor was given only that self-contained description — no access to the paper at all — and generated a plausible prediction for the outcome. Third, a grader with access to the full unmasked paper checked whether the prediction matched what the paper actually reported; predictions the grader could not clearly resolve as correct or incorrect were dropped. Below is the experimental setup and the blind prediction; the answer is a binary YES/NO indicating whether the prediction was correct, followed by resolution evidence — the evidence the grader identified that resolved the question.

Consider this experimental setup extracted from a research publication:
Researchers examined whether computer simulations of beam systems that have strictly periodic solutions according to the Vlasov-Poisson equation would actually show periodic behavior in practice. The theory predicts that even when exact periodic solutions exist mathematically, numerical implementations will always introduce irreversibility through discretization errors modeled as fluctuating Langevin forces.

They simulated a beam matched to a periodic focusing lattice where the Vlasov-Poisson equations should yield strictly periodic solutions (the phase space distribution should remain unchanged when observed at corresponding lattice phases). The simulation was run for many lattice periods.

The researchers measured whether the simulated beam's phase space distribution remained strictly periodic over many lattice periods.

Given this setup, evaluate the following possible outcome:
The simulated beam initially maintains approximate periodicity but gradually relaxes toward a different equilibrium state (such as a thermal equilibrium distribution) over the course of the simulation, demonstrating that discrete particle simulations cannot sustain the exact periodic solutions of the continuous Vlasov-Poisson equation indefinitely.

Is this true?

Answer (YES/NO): YES